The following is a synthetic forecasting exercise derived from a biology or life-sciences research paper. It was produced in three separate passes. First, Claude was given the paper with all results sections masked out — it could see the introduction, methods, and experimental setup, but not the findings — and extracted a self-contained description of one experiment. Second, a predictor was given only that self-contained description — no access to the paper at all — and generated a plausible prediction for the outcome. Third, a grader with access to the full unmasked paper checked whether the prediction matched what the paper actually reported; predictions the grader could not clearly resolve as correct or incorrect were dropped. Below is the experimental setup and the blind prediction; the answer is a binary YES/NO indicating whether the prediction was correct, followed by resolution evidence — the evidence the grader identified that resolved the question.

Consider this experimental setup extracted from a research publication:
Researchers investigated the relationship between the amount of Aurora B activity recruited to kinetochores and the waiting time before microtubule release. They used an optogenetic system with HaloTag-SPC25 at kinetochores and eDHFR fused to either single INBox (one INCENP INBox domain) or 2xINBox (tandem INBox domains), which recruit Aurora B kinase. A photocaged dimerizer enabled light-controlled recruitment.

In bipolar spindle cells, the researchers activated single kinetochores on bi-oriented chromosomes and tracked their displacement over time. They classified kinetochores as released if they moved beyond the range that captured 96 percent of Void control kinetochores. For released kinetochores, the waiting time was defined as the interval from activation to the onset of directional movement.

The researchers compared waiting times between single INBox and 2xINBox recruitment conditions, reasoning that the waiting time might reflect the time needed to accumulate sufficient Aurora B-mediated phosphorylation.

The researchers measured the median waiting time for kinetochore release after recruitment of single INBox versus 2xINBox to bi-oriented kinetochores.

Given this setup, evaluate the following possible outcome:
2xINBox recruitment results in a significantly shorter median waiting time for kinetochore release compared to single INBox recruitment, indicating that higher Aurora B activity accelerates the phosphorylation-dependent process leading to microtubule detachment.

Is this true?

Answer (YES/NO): YES